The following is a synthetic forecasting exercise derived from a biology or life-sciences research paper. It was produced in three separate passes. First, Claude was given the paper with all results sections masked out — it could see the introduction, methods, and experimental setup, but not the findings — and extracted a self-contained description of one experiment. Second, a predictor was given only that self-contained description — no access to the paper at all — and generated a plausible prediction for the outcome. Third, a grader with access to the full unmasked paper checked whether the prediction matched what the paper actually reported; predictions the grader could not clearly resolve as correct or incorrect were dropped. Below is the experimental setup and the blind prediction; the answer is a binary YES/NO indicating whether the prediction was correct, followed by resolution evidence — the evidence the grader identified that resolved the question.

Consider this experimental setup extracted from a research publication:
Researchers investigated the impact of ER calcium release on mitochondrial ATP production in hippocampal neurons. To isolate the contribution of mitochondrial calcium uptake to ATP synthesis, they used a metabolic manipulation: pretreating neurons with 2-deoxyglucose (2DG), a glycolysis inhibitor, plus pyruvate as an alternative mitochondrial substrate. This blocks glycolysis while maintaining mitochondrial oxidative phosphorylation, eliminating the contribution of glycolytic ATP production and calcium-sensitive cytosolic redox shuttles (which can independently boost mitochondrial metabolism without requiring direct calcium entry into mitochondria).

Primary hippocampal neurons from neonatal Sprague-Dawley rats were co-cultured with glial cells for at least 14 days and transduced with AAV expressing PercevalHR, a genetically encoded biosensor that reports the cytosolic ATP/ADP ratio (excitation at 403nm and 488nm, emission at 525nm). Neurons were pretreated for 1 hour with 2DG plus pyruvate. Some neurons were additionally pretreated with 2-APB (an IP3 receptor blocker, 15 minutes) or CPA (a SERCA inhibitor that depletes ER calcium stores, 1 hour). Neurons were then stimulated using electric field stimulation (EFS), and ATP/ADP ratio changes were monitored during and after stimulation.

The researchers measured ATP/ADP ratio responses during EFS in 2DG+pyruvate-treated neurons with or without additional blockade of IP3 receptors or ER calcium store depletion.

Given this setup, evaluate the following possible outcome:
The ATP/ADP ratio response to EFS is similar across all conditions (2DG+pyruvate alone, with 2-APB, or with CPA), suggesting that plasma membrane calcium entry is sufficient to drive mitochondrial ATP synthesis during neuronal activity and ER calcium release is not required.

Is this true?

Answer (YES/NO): NO